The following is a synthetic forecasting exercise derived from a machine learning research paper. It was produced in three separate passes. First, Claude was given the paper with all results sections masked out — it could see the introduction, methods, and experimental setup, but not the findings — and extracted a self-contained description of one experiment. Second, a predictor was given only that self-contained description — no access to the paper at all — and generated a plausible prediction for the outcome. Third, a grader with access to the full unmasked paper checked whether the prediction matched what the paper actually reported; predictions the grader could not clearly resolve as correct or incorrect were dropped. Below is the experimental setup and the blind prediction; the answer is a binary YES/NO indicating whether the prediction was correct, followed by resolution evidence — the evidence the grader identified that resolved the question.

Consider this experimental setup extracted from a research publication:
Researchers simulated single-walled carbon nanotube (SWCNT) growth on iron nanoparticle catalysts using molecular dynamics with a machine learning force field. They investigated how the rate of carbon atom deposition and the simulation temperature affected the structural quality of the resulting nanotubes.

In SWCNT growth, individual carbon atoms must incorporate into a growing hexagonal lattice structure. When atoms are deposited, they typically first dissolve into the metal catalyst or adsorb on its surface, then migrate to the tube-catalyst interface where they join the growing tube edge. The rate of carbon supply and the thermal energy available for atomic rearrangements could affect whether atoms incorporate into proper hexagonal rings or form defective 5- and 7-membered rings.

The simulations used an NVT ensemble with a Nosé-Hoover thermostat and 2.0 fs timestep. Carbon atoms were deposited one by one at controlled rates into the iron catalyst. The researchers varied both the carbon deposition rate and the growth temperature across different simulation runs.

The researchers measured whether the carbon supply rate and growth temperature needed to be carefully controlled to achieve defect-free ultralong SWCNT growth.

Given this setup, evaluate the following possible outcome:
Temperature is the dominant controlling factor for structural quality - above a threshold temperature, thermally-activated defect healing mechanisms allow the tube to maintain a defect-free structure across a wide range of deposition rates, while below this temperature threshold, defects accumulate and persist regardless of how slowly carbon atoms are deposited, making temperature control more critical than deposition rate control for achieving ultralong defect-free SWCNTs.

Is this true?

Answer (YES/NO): NO